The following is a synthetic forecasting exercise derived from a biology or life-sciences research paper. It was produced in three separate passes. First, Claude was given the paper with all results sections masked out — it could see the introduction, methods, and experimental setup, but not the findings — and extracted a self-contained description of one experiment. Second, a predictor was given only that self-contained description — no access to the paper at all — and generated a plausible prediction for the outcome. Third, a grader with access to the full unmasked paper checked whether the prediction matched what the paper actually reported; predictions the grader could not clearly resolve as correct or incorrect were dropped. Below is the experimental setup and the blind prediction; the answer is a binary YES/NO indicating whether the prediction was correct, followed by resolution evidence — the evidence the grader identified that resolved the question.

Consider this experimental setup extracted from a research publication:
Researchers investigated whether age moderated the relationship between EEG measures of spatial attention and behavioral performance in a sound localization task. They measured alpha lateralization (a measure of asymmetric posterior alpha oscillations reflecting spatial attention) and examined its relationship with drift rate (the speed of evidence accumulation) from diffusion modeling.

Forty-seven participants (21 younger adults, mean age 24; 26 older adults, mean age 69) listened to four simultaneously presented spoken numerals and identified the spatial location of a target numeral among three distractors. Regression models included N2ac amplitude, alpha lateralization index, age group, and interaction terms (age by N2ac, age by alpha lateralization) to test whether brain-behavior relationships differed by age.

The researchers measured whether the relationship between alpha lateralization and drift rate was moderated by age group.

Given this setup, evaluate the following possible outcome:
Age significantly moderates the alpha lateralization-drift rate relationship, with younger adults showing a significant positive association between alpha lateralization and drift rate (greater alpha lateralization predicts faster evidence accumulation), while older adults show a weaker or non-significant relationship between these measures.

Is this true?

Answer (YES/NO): NO